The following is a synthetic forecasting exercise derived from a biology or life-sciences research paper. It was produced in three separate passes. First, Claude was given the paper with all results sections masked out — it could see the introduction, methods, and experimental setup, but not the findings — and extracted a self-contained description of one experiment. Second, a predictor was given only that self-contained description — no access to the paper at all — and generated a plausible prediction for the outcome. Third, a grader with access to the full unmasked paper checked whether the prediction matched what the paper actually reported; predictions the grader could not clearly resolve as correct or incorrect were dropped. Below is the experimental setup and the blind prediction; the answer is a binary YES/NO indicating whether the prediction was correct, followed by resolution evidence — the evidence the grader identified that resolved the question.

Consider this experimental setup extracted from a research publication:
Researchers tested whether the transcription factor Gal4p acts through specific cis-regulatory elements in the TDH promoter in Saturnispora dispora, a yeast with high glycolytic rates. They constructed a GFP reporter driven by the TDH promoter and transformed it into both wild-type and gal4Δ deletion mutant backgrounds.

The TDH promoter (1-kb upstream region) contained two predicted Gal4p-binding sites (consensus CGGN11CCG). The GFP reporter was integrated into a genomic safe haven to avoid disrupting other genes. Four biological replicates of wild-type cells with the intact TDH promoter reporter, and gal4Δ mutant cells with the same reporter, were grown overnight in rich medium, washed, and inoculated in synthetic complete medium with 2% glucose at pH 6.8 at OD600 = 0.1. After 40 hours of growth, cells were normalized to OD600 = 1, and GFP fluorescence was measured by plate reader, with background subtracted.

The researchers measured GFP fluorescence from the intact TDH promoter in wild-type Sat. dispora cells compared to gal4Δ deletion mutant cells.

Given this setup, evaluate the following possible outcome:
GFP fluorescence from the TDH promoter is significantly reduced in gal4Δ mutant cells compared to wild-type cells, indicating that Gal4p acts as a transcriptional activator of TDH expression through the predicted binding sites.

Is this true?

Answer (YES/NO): YES